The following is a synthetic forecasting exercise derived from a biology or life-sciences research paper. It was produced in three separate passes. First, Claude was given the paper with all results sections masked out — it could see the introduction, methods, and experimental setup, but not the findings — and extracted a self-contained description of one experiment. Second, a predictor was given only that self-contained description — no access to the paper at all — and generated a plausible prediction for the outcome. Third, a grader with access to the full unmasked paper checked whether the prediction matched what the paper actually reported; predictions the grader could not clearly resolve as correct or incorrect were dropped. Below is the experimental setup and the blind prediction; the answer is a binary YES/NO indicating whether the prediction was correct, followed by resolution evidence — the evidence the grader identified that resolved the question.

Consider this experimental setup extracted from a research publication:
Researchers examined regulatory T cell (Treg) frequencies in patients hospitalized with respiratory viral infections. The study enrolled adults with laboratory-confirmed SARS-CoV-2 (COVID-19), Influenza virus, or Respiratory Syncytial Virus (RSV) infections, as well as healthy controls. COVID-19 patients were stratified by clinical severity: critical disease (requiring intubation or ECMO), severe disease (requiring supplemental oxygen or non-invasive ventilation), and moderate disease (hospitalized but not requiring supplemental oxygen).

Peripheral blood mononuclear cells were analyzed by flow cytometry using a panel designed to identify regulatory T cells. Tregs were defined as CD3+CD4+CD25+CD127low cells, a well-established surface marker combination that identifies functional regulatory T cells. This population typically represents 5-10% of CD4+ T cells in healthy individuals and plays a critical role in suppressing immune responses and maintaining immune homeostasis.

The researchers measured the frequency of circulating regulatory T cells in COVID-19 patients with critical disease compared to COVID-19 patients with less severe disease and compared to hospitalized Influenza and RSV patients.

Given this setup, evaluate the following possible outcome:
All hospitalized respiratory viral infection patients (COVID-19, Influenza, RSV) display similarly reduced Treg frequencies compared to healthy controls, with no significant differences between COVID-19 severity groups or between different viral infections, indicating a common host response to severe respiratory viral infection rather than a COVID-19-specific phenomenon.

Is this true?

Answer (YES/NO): NO